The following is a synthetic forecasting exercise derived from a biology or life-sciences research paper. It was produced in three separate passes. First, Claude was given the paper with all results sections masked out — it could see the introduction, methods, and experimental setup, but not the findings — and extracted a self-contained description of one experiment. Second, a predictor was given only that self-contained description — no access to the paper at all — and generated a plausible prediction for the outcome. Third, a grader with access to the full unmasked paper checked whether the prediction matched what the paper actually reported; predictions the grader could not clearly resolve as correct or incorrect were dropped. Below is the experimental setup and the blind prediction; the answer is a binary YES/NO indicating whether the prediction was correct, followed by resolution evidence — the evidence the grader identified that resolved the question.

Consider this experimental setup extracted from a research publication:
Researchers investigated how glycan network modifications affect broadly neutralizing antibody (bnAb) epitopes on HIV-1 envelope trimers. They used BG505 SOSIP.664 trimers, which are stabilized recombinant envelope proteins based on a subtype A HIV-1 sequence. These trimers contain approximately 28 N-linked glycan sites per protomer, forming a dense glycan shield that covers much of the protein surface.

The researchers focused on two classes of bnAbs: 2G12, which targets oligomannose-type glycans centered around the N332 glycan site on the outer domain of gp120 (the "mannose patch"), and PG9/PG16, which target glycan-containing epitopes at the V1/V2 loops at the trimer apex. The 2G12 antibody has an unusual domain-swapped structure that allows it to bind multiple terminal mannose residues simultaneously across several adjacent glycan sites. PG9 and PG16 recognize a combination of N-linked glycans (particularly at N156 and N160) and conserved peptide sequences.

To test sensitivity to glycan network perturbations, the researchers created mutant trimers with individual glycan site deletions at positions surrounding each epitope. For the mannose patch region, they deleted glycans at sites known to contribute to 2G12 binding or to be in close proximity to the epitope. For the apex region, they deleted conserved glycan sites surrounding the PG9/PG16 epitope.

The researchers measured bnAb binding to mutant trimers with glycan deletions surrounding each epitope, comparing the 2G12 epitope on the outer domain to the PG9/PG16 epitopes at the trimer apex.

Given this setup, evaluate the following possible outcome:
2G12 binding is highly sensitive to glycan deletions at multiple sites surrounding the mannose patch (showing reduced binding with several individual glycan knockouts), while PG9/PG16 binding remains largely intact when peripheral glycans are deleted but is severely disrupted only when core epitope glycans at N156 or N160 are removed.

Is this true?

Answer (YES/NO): NO